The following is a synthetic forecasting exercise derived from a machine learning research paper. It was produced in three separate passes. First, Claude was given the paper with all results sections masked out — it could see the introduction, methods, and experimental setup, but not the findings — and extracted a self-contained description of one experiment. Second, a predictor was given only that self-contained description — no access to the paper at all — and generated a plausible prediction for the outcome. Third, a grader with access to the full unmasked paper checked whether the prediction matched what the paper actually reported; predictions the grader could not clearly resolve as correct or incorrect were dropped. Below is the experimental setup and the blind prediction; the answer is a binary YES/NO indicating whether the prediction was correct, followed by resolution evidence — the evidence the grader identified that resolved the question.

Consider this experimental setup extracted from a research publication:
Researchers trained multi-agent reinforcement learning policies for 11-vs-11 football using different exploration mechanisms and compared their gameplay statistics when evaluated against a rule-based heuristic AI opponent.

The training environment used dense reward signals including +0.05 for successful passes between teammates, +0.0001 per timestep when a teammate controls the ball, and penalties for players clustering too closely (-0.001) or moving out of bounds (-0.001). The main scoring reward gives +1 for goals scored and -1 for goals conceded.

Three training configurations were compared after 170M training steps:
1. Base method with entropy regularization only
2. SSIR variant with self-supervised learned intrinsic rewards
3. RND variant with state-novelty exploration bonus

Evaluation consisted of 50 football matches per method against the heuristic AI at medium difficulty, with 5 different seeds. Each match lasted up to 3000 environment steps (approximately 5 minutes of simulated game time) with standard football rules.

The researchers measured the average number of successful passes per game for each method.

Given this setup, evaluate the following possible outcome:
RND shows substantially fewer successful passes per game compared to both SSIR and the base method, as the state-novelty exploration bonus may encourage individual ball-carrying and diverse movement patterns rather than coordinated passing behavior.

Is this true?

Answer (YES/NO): NO